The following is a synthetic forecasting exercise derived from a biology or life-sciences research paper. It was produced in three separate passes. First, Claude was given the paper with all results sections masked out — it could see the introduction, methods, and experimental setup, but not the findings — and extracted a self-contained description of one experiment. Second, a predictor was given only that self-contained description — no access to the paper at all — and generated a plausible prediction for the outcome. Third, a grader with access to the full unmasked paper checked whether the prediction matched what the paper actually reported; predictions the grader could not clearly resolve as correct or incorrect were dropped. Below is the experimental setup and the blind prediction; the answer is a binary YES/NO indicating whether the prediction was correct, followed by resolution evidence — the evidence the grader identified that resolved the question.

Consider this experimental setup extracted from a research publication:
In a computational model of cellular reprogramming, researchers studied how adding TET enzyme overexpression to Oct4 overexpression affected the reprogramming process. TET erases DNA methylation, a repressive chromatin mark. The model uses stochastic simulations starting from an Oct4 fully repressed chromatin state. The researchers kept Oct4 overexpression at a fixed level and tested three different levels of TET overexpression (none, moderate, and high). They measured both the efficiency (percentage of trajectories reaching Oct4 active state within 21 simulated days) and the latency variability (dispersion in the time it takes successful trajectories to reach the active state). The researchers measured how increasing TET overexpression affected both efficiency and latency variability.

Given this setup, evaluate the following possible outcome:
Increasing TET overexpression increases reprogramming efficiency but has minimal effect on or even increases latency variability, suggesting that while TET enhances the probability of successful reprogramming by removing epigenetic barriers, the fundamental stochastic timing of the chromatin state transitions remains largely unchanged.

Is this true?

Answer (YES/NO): NO